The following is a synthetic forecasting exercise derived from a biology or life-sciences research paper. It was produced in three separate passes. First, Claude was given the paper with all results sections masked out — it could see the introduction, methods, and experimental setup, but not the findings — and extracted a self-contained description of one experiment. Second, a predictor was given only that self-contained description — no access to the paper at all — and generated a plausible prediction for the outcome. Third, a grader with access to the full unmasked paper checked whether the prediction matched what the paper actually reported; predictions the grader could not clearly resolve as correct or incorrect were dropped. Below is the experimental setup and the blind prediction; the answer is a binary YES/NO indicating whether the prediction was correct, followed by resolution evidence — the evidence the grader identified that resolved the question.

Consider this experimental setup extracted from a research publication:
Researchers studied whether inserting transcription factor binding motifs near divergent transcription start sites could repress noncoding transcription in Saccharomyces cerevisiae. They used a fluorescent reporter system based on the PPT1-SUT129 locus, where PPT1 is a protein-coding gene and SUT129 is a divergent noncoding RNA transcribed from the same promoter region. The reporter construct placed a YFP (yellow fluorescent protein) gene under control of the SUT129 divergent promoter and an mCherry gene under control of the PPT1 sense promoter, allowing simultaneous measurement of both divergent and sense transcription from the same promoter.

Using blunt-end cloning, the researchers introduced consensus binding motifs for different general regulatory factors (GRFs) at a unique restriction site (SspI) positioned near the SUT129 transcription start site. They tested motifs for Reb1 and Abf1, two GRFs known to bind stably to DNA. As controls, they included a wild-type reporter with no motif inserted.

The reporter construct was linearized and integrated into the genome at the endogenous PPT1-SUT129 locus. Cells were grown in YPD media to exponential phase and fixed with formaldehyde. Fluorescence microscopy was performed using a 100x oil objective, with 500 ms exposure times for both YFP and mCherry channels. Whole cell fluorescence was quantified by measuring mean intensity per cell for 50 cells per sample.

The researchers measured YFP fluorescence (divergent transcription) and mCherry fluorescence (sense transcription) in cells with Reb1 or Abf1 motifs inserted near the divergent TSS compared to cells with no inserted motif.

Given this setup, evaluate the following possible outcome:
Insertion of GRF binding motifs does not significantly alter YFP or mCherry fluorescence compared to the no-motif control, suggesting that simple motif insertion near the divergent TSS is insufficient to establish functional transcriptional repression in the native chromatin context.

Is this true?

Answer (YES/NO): NO